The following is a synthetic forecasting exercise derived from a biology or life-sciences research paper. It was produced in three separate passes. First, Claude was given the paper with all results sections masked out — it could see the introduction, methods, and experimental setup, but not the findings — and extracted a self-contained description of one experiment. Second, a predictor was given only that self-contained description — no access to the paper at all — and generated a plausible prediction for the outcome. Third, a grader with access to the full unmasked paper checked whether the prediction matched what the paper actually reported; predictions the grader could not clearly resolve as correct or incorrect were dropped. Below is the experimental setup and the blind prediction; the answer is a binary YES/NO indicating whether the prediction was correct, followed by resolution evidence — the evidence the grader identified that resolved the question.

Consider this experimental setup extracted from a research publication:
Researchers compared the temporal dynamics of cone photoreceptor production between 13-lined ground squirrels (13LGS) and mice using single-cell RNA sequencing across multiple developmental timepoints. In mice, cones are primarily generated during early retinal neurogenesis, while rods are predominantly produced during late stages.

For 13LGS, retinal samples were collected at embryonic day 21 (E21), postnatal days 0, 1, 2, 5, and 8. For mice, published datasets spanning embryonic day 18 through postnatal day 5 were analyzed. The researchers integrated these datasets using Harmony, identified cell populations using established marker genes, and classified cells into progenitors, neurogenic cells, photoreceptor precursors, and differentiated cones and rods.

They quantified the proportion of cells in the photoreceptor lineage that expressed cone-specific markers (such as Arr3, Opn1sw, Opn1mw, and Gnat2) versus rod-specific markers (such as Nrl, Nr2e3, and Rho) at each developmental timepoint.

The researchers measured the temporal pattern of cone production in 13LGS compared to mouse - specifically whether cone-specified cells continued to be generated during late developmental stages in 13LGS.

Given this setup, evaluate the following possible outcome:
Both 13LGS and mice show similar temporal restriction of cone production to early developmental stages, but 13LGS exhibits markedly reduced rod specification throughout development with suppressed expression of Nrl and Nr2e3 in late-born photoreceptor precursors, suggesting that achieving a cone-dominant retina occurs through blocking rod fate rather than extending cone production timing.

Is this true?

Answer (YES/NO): NO